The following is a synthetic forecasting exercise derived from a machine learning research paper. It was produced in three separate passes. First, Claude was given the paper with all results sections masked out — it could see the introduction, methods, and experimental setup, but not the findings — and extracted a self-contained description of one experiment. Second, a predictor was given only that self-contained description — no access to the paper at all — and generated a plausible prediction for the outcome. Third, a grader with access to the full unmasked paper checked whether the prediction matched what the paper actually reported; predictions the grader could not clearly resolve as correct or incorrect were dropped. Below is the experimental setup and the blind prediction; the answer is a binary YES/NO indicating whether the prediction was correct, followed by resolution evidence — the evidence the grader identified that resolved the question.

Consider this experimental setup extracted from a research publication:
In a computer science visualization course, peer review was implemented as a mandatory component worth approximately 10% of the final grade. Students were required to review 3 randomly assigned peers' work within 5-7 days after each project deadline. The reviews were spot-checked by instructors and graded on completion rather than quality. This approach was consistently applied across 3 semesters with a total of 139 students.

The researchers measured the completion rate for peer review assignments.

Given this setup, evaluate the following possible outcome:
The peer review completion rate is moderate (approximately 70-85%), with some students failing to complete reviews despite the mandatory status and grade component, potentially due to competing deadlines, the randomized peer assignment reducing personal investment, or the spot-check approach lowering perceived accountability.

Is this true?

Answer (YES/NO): NO